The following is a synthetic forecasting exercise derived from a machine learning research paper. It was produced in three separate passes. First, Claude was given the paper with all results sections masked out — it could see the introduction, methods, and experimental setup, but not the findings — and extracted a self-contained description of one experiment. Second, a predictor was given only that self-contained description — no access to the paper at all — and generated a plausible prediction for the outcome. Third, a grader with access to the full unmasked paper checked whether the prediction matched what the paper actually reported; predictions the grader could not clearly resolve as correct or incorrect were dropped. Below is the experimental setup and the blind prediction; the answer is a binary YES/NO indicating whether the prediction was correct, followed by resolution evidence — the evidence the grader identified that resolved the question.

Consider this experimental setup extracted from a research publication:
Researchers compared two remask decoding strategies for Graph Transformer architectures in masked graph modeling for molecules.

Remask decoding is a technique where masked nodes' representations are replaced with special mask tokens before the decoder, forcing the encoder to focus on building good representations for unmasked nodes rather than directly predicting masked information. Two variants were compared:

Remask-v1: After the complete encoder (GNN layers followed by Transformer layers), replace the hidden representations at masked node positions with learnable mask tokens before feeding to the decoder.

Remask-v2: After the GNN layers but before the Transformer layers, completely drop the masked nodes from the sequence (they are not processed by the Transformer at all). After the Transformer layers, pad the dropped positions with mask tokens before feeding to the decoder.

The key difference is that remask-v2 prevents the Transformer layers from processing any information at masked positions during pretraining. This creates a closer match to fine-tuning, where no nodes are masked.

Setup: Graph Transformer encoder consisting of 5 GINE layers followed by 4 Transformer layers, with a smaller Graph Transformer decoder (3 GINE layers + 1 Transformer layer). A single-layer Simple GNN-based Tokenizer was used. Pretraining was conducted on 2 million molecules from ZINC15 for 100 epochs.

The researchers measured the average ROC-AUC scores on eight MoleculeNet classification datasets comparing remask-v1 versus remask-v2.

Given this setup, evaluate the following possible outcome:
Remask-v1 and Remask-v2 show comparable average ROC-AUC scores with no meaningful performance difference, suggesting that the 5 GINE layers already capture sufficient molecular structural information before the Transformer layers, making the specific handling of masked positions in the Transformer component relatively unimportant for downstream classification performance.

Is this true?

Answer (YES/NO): NO